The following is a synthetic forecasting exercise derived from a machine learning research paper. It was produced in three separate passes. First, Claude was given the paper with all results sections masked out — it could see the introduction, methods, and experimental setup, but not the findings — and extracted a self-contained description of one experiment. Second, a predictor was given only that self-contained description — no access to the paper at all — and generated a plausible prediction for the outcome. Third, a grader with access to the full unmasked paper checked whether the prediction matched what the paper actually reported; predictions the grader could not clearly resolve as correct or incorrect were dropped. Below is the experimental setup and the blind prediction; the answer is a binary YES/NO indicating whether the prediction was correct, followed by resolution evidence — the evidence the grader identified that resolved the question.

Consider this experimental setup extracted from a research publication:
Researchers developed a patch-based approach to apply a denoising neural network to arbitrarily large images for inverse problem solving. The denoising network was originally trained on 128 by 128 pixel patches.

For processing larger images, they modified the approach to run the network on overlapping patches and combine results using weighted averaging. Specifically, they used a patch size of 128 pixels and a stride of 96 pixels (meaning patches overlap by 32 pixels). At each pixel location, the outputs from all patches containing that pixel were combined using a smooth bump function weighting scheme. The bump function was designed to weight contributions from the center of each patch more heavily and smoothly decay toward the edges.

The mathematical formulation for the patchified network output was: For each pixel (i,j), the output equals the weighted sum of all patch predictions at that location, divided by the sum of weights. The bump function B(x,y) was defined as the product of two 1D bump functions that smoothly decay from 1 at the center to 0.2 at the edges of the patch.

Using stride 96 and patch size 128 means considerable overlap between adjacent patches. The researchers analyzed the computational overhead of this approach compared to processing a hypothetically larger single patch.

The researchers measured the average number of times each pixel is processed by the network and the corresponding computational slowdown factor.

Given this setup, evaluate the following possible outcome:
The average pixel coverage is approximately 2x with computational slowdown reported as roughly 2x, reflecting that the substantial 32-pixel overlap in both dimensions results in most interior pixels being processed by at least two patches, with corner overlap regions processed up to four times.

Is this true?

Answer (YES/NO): NO